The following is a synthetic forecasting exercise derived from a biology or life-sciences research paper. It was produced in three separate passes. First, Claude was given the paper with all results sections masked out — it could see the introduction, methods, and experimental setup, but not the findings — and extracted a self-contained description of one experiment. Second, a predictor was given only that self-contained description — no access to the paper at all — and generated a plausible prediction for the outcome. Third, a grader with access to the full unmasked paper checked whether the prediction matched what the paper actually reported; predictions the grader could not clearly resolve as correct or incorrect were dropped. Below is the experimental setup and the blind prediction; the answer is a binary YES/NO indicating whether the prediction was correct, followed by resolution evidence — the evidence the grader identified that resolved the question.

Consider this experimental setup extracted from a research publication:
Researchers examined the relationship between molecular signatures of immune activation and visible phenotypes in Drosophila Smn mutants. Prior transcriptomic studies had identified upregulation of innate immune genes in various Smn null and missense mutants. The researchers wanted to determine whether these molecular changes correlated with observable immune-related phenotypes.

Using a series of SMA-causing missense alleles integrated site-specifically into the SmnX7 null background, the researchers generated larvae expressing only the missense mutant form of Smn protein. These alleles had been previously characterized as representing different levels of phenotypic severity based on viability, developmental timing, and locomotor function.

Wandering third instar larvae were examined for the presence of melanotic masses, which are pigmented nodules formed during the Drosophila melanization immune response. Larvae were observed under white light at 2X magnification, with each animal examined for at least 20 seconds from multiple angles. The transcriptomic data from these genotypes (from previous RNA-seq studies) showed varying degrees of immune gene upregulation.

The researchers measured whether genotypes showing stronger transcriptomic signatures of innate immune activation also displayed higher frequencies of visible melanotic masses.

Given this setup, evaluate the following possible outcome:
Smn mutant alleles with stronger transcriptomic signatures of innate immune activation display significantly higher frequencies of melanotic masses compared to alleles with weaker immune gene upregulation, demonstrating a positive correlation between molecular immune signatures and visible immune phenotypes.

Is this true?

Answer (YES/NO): YES